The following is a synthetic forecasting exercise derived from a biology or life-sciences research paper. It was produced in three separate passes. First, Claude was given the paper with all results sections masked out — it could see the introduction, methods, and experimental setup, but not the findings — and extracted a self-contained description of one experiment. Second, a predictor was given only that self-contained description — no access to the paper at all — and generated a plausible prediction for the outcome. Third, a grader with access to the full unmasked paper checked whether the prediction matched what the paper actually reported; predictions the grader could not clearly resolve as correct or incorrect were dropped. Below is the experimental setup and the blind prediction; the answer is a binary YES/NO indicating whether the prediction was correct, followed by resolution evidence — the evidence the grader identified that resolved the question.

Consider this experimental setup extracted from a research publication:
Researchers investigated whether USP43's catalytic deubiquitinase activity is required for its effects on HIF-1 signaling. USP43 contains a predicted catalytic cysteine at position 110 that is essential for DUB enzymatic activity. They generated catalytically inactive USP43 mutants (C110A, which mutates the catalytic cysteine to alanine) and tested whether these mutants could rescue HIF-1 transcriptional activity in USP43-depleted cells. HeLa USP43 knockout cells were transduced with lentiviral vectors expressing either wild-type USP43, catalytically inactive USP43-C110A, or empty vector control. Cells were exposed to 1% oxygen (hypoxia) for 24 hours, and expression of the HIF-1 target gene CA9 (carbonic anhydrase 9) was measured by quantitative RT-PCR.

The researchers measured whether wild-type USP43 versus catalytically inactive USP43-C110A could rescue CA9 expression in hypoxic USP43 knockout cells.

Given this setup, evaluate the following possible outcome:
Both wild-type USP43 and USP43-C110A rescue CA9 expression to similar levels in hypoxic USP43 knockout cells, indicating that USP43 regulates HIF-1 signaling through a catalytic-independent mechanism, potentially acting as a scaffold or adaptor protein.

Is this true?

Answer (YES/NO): NO